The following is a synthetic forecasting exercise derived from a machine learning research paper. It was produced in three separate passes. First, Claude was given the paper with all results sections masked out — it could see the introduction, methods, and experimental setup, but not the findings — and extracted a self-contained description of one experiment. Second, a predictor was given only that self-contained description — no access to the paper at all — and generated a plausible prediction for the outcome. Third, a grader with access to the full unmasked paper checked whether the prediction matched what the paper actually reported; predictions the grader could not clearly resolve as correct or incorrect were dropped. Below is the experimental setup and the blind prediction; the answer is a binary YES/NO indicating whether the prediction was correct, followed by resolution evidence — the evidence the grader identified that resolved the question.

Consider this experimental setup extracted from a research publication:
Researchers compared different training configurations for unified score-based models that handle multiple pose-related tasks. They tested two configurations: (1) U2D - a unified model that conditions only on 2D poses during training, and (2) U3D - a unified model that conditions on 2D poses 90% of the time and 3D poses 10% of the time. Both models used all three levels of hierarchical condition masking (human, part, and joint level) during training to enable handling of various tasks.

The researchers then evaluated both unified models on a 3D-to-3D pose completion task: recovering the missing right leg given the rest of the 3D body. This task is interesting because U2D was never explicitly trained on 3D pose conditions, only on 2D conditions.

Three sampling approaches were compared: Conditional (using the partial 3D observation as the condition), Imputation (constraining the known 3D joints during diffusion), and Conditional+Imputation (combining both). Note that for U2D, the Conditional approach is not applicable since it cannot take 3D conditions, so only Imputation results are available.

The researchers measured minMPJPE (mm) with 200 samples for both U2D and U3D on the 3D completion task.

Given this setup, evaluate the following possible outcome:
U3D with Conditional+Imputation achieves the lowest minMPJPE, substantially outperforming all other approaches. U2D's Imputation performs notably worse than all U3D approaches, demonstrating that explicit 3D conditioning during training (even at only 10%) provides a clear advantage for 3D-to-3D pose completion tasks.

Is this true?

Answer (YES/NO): NO